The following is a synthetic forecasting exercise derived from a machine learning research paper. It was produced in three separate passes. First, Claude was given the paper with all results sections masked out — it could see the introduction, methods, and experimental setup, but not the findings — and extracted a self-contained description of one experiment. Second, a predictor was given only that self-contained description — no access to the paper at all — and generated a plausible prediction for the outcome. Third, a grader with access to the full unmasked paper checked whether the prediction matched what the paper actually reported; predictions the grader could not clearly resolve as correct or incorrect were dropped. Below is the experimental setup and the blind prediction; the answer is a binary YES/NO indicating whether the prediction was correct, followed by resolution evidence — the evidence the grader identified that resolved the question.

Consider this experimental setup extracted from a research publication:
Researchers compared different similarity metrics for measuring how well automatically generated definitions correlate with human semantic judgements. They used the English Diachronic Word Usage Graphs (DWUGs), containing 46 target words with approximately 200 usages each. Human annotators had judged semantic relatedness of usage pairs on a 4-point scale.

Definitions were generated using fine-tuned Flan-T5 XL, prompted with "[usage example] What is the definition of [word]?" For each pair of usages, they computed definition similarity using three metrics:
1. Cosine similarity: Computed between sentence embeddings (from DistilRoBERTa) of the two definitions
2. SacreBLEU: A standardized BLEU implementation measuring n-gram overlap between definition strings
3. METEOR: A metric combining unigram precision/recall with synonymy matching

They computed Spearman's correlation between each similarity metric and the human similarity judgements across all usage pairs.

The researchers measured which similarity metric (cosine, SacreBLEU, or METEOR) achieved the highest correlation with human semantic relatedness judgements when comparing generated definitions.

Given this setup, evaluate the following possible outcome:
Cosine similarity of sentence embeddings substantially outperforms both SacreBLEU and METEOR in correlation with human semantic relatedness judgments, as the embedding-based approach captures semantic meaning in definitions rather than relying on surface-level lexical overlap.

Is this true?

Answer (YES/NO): YES